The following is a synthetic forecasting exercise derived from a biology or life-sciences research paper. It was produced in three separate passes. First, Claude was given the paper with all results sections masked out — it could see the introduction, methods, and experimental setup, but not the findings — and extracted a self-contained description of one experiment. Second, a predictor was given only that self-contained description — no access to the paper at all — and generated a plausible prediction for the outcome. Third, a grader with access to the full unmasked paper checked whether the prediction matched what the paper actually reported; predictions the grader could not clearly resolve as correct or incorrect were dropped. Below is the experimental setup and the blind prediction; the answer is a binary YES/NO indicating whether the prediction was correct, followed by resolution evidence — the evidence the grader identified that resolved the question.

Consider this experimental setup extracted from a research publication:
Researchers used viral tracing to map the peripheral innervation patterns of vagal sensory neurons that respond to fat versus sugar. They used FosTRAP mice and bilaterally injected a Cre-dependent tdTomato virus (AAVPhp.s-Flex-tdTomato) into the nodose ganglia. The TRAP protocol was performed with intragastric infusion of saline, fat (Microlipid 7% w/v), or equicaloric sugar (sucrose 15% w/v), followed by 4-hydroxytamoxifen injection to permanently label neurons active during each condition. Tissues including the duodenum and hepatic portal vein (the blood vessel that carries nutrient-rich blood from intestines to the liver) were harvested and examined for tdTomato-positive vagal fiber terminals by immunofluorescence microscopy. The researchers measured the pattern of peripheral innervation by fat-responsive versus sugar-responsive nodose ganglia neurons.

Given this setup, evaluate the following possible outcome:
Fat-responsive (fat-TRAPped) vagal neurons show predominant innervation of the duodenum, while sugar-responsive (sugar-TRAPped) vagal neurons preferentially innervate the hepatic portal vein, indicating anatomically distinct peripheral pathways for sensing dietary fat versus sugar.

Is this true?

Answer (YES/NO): NO